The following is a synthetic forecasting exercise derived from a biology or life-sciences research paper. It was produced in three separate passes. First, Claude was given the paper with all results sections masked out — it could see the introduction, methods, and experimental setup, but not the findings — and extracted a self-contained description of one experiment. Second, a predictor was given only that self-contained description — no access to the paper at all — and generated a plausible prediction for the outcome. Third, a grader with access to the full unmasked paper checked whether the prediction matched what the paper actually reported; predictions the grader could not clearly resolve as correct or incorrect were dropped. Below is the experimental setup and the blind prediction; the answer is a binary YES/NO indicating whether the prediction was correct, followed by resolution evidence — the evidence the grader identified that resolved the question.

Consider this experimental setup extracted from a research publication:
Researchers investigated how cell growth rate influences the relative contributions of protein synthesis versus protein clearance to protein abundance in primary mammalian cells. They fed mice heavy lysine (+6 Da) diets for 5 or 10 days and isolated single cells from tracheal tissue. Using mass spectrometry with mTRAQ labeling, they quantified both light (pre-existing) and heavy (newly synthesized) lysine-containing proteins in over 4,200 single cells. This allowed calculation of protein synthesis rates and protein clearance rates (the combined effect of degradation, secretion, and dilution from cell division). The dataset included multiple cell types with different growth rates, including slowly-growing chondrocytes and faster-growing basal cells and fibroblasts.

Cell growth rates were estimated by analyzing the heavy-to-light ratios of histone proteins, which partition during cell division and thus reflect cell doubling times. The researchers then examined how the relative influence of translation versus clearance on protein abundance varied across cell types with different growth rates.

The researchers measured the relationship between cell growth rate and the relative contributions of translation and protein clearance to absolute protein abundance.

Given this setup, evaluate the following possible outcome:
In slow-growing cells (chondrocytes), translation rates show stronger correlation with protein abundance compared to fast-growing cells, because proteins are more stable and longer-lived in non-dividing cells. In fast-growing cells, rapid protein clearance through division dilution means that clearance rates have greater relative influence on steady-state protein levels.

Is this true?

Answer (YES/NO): NO